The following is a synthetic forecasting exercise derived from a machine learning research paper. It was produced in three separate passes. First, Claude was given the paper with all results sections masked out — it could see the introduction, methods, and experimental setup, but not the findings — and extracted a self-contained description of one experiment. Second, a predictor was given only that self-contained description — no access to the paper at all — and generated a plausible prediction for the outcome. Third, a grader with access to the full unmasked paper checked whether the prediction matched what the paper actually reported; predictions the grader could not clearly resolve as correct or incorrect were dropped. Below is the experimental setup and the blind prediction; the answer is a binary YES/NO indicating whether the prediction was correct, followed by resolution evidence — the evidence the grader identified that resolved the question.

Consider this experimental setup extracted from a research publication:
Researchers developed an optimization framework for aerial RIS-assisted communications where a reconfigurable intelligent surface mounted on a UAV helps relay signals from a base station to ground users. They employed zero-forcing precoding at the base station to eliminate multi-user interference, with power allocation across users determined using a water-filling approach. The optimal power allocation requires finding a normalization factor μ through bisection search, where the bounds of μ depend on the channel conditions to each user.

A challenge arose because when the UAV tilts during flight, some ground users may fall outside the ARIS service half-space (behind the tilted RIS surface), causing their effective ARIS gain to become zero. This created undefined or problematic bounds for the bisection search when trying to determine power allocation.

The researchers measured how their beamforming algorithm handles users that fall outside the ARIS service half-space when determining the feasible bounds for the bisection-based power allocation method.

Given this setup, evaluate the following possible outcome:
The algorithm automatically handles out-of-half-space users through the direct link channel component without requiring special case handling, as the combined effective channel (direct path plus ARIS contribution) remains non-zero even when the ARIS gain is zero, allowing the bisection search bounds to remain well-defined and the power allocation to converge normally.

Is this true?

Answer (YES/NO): NO